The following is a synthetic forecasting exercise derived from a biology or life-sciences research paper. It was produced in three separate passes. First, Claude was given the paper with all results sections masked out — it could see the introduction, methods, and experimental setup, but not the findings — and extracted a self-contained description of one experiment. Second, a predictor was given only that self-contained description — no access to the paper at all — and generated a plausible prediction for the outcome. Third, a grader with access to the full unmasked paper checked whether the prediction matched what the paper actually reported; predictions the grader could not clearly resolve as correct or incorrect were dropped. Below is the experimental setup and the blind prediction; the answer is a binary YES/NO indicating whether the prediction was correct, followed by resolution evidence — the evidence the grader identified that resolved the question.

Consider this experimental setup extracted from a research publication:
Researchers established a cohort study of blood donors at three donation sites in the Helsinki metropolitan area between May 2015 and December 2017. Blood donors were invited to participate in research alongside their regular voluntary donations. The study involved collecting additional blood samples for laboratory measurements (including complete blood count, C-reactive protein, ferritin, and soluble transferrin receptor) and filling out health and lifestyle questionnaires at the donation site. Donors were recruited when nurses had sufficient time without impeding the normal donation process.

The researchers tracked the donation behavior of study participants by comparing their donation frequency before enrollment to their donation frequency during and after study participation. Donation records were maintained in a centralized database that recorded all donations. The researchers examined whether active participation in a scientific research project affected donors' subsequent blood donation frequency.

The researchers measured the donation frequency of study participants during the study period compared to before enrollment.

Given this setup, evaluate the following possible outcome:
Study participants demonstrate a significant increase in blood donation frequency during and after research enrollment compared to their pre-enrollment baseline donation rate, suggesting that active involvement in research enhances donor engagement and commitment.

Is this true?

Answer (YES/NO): YES